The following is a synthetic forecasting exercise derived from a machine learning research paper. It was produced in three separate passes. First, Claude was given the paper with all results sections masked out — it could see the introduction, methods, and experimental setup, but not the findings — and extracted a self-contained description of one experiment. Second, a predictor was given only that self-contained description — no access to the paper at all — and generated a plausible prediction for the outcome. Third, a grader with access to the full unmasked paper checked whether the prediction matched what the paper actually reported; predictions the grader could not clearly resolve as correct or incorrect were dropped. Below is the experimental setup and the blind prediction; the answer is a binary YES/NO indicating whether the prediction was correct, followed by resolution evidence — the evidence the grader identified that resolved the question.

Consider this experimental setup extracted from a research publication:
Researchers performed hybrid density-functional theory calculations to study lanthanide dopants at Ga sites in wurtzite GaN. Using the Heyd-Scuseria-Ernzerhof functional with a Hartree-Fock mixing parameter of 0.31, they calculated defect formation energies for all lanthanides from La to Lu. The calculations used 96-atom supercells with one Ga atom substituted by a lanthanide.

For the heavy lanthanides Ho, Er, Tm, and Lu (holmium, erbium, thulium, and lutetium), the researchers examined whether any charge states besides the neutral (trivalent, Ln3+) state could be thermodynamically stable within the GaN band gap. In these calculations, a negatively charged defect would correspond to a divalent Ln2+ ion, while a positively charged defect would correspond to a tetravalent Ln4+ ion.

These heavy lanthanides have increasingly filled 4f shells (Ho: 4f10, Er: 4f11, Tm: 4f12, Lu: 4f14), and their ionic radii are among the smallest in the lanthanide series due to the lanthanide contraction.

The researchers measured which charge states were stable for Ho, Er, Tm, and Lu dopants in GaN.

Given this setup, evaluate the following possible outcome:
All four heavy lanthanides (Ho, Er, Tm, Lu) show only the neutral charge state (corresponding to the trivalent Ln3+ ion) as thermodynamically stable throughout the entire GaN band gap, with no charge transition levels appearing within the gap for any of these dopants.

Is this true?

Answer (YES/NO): YES